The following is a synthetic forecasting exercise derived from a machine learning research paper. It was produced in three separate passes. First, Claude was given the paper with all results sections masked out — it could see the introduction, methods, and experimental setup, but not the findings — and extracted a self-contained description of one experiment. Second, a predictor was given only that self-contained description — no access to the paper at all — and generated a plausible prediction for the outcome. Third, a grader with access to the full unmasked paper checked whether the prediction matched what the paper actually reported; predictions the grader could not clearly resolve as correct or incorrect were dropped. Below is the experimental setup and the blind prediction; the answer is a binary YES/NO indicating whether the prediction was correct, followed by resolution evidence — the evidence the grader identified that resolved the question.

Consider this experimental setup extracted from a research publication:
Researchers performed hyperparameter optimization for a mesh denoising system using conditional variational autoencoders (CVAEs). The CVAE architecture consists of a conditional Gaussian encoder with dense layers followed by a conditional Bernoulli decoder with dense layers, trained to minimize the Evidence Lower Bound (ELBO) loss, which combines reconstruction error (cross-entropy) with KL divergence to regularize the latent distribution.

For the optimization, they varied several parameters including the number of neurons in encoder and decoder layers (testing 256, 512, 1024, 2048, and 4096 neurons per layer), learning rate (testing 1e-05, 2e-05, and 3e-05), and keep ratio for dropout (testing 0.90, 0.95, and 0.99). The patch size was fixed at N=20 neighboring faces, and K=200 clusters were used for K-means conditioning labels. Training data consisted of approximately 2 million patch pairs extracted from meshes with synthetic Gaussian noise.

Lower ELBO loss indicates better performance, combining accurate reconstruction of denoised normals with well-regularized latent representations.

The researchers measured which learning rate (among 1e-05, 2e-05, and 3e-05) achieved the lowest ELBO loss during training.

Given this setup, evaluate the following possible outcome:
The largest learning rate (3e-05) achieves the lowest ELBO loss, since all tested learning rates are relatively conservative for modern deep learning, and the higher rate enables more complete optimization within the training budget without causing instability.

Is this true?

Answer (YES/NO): YES